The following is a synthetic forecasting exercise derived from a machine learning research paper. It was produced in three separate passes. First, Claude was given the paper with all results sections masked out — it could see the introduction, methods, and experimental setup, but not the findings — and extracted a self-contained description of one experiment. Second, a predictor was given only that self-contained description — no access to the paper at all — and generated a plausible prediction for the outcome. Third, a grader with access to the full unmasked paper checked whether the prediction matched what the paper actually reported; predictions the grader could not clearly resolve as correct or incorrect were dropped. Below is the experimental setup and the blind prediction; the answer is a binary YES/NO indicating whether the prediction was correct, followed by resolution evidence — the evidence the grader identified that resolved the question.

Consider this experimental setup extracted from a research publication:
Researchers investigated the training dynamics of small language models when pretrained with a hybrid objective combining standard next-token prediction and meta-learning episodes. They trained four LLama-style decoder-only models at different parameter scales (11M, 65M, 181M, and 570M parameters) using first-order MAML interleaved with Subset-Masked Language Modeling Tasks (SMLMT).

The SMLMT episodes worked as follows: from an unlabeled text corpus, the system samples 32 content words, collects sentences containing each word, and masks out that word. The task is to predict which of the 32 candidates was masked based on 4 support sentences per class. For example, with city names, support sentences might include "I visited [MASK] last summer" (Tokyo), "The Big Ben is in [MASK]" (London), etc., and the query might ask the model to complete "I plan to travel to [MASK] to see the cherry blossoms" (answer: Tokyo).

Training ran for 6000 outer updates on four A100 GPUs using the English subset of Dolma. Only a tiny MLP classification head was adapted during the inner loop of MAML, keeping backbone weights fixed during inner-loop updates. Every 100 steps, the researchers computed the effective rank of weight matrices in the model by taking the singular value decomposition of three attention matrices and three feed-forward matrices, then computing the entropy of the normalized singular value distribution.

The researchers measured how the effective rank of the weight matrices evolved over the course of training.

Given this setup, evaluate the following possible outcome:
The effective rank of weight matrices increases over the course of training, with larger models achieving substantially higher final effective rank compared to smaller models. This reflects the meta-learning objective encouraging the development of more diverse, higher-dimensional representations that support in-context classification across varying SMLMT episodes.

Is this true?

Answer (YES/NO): NO